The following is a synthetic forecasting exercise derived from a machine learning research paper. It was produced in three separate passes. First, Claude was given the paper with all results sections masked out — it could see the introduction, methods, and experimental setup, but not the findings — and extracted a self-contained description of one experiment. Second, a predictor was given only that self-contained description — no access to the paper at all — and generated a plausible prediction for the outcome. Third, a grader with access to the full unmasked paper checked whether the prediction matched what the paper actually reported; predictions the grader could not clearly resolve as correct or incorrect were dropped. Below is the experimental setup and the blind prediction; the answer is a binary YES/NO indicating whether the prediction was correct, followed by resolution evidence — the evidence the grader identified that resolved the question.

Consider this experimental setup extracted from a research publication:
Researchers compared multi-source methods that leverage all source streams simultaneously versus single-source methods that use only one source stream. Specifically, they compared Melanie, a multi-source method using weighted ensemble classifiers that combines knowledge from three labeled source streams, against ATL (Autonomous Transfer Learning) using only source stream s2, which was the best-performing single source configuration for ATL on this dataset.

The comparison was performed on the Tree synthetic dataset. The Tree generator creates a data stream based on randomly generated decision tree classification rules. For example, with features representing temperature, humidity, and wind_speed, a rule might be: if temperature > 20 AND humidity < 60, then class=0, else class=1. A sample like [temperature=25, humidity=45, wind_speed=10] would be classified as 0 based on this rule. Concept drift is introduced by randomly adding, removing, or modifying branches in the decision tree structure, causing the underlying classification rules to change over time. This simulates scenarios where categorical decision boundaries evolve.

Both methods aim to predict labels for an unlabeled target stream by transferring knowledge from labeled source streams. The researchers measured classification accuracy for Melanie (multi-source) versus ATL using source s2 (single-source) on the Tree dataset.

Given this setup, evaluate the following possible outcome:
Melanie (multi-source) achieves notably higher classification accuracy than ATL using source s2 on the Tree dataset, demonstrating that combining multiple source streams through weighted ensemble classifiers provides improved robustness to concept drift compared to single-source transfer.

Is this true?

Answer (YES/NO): YES